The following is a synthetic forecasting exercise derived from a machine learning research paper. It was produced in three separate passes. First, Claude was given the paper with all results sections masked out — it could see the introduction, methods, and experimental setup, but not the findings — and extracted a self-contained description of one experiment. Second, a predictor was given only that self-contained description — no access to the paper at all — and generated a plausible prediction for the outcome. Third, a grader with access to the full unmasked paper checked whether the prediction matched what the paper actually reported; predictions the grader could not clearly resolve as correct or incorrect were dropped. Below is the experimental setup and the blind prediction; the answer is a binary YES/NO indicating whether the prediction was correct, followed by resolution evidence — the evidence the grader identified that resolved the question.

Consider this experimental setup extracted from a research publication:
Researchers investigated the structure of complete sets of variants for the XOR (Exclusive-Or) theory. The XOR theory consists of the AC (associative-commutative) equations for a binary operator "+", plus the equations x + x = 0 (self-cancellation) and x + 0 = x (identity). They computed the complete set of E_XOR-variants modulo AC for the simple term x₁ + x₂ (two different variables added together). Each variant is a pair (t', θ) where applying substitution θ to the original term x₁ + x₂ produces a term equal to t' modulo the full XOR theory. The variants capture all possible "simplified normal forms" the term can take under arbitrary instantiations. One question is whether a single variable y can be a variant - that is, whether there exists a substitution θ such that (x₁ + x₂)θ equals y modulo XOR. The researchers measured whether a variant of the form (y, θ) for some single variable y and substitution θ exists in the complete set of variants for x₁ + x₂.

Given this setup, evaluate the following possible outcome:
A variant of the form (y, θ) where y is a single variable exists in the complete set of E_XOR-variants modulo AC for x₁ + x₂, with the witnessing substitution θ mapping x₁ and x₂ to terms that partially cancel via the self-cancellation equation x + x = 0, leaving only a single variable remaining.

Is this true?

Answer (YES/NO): YES